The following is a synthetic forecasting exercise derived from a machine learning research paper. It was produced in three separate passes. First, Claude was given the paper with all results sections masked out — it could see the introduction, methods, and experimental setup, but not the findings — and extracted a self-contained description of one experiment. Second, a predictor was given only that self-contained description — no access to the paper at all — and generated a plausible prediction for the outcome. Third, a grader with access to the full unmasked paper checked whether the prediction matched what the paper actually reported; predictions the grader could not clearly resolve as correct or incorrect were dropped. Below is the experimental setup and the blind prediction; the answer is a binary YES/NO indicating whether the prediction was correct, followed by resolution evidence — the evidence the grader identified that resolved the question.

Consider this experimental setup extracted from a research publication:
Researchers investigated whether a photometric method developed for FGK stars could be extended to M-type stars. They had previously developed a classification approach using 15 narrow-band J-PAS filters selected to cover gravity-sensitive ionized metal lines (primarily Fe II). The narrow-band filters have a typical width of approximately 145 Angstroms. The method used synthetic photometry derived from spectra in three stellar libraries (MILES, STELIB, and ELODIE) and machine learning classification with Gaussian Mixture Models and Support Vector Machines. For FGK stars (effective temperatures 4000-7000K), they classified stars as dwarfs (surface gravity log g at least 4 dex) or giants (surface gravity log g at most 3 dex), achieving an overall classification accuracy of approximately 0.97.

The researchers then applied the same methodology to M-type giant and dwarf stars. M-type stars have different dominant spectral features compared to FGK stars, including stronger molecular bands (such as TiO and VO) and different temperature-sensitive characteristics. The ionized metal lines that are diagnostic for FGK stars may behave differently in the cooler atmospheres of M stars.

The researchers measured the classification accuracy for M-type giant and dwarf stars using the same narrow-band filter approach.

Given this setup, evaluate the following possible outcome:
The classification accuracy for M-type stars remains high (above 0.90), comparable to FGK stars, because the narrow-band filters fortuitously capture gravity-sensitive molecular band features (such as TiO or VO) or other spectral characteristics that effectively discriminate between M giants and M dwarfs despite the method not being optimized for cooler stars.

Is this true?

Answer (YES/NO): YES